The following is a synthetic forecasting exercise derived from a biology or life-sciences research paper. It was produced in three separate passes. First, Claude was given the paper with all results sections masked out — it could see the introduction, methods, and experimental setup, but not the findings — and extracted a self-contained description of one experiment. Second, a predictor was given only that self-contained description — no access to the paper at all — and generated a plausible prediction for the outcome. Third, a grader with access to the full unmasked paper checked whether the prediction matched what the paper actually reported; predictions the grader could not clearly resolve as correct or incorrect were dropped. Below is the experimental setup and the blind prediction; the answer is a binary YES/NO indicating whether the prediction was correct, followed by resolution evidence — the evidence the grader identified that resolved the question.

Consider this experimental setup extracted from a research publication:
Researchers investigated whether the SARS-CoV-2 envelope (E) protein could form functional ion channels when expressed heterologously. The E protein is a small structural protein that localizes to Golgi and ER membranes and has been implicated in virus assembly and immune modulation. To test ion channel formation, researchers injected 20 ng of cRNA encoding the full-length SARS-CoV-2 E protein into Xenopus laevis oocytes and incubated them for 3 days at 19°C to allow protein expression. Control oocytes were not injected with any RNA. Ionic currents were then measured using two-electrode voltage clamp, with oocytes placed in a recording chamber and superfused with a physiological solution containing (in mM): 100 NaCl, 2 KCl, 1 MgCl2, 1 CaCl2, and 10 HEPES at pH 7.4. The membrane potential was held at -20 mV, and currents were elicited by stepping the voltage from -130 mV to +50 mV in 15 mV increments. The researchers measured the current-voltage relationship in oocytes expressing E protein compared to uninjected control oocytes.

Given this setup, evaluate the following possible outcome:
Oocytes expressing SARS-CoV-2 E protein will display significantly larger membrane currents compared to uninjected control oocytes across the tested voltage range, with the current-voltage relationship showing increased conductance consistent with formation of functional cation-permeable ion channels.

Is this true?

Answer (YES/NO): YES